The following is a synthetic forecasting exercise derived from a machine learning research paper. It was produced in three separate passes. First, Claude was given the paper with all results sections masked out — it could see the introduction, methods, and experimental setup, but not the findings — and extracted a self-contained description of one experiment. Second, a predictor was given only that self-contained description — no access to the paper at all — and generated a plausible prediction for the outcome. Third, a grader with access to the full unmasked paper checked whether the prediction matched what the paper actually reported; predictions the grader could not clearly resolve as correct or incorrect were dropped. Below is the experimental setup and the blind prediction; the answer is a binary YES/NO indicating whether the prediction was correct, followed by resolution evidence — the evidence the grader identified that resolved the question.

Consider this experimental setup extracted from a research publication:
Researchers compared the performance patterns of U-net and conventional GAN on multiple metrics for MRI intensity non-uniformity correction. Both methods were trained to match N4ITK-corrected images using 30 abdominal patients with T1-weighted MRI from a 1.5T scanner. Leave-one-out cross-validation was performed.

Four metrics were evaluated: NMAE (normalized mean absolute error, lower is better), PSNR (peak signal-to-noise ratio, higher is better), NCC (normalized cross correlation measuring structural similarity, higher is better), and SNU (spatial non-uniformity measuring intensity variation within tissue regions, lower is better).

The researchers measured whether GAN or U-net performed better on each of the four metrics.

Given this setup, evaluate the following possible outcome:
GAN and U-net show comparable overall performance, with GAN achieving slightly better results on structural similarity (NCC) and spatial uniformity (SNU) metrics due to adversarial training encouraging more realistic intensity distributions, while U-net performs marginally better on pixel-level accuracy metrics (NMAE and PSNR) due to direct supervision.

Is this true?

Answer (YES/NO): NO